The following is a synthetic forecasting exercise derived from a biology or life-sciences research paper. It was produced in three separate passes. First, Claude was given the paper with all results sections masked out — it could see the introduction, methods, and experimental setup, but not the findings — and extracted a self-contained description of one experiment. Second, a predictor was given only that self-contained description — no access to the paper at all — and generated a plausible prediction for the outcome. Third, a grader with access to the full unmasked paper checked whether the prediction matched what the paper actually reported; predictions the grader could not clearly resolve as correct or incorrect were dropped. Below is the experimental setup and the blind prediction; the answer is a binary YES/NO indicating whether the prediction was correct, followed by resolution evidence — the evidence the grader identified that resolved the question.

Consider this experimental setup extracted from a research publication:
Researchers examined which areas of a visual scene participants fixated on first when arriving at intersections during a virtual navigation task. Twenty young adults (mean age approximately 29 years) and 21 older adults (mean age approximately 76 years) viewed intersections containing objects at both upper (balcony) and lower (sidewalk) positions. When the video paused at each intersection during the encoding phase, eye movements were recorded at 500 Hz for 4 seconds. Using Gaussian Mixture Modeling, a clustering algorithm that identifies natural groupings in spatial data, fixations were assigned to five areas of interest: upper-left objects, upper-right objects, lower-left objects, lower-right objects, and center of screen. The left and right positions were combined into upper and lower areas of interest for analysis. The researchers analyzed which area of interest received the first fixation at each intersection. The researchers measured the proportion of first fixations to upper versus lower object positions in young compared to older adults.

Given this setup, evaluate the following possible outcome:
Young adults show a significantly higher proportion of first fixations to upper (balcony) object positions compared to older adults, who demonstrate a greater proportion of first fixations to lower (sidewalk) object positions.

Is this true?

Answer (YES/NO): NO